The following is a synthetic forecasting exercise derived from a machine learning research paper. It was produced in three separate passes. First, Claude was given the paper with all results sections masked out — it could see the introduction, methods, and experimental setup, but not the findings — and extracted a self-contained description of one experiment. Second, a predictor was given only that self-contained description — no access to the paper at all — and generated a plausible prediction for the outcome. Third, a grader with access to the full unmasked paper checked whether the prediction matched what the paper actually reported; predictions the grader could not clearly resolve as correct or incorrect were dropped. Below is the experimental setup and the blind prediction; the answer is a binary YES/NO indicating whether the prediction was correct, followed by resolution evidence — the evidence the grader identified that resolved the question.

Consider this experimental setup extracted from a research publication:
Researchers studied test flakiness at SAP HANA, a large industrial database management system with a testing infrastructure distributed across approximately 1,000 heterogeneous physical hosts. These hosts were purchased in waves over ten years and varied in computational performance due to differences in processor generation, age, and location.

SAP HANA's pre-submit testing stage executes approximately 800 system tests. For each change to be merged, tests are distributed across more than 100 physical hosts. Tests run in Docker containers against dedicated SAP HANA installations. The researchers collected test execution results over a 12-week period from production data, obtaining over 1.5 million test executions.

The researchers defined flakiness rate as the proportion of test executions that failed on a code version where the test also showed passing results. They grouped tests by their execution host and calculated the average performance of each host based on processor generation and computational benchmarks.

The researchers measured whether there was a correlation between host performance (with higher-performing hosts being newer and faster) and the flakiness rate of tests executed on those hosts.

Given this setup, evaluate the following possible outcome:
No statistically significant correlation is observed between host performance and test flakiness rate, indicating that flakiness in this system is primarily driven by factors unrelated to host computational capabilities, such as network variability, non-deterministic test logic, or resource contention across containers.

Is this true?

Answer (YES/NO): NO